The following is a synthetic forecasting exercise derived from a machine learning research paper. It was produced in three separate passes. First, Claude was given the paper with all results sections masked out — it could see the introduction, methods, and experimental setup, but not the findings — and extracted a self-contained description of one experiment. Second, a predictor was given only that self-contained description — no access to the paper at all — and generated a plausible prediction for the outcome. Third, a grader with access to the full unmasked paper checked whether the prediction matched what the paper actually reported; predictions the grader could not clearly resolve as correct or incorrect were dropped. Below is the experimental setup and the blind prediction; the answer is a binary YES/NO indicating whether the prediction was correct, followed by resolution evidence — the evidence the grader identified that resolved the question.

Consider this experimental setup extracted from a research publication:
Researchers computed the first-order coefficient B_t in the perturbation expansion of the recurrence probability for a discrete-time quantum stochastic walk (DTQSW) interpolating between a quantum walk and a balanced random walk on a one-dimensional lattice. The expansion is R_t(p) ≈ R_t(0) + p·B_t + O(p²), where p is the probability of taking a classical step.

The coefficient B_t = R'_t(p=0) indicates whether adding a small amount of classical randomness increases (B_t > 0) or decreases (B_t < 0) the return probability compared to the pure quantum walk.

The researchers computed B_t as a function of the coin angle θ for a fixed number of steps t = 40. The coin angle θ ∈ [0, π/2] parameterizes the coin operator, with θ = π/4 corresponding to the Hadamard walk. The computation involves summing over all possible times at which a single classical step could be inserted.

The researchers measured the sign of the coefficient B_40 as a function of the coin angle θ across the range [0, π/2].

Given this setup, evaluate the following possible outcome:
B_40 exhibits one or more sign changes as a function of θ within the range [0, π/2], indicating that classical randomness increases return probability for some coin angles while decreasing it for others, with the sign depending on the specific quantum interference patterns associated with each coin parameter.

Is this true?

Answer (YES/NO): YES